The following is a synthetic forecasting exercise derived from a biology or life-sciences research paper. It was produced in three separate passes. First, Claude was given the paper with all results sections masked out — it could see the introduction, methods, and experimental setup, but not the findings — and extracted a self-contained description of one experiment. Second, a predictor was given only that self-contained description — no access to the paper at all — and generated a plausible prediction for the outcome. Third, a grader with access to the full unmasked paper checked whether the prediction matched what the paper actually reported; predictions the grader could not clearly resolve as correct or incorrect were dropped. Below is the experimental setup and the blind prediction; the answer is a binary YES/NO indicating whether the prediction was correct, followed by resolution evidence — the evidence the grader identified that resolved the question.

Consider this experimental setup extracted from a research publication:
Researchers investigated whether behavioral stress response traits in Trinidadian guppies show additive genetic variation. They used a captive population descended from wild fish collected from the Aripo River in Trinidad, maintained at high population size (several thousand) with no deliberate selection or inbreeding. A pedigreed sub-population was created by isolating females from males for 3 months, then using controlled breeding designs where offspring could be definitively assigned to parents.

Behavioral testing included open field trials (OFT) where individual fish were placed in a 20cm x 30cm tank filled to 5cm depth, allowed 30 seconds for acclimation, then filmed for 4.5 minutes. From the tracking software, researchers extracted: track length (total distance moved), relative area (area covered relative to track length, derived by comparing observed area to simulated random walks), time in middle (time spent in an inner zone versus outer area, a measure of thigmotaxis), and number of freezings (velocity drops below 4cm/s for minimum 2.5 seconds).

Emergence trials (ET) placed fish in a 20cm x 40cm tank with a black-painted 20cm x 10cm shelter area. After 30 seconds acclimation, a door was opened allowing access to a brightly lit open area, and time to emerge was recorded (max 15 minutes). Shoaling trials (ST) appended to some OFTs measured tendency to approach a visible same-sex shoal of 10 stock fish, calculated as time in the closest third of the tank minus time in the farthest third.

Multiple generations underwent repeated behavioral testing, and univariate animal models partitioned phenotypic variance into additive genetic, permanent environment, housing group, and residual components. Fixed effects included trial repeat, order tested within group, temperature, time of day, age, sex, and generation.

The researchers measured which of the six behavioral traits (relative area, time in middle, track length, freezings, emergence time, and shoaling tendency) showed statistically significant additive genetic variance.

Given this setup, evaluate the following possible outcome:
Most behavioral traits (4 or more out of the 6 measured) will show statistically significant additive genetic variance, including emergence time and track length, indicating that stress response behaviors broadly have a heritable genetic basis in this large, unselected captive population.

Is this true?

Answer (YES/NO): YES